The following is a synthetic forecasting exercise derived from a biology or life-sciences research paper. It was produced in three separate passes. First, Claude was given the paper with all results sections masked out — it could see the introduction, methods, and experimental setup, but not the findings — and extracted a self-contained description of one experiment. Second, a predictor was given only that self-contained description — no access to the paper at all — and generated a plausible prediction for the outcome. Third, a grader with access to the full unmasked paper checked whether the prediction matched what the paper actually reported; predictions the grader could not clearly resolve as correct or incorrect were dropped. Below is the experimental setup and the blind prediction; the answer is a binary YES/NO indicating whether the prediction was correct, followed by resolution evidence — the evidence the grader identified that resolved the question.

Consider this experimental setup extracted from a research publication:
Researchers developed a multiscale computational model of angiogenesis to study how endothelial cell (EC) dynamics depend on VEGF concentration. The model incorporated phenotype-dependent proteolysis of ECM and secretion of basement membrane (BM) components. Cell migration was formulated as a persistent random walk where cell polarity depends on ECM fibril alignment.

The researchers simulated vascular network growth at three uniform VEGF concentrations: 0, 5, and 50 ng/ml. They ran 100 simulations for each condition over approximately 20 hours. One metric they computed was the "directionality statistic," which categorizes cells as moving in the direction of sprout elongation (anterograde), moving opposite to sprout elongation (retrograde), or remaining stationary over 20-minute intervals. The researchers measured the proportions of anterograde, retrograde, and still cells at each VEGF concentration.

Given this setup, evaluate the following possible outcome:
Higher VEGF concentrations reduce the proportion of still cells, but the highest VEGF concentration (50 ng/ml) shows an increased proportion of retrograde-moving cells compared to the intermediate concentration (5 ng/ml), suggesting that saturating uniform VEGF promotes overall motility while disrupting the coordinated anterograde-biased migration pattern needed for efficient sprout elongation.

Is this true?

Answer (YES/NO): NO